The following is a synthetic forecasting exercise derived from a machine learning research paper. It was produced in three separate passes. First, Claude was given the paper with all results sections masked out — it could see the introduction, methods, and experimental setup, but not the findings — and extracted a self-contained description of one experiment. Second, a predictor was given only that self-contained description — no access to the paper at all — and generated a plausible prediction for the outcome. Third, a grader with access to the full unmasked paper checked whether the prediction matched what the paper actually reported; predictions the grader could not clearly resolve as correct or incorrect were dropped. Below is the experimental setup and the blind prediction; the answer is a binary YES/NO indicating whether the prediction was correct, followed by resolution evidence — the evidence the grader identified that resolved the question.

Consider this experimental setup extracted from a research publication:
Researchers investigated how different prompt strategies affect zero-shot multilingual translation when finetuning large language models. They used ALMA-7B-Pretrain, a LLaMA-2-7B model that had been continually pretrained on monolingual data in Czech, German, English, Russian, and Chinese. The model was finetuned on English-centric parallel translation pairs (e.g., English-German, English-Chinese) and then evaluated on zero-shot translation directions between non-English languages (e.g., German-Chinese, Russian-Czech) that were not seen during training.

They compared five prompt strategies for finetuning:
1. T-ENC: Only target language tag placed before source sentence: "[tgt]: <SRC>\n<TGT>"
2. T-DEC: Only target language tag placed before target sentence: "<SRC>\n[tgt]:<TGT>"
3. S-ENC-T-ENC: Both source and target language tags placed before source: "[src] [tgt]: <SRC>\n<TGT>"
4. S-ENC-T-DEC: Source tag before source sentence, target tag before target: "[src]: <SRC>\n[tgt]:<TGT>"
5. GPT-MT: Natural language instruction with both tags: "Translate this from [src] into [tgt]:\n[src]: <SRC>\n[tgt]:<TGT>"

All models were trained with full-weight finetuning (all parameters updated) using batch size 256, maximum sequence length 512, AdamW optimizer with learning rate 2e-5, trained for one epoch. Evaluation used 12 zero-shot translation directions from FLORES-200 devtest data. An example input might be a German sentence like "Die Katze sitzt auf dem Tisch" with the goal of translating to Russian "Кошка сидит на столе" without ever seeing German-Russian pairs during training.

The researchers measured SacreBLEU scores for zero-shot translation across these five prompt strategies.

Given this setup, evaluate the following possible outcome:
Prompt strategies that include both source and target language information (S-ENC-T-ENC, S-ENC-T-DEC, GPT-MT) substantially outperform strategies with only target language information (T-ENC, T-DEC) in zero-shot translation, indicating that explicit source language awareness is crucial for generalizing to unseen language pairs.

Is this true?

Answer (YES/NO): NO